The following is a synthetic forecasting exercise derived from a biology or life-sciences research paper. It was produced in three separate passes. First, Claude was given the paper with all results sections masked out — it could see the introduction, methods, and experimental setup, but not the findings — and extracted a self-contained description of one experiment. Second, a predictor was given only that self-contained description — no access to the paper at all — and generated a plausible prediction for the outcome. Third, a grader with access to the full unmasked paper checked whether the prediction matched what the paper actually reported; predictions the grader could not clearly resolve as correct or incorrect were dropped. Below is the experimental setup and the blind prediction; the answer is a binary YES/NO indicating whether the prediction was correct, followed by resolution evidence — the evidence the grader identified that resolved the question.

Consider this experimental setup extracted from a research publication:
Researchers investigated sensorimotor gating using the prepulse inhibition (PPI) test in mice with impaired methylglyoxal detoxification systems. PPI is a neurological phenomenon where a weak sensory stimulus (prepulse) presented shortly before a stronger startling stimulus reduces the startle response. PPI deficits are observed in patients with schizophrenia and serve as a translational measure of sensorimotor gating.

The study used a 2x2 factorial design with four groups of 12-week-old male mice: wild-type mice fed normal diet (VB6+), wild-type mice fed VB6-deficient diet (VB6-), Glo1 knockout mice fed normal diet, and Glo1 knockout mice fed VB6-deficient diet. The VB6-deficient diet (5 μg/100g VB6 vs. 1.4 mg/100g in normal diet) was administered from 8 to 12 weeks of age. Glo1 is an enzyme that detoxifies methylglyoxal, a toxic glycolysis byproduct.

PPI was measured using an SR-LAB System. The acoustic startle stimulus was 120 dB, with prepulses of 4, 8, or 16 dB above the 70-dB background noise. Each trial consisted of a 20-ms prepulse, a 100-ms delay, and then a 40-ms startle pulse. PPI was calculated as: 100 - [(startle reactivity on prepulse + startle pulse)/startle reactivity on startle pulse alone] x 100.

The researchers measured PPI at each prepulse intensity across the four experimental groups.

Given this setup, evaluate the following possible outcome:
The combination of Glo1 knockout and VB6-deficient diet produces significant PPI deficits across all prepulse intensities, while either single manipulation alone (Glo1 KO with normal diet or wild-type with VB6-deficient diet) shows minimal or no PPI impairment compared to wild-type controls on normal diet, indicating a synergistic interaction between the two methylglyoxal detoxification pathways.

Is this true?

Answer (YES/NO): YES